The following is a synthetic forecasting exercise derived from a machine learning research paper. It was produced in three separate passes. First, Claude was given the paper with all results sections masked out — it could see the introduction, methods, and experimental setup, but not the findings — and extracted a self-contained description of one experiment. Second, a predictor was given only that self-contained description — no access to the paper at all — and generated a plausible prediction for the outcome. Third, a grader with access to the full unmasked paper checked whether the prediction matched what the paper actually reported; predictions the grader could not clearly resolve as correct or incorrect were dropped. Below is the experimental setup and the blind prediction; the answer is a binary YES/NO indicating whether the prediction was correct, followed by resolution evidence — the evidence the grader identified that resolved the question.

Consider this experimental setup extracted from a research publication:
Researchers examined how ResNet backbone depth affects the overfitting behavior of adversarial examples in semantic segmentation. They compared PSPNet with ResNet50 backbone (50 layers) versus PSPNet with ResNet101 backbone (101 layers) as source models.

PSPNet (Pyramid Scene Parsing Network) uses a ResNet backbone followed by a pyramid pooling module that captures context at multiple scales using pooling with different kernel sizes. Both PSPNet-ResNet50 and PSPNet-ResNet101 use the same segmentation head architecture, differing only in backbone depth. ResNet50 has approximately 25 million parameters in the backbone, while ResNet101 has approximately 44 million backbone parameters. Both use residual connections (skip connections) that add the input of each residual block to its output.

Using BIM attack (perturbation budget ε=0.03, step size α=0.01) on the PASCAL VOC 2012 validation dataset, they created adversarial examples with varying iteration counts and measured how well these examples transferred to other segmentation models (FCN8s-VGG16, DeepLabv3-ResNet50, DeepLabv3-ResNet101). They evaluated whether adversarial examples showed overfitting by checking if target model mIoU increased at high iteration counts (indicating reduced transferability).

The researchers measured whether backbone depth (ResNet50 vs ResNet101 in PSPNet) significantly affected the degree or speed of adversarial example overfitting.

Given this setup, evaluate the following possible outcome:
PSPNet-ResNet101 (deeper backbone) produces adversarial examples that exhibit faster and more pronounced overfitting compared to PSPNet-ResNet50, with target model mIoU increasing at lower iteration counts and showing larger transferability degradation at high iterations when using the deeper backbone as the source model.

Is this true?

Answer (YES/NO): NO